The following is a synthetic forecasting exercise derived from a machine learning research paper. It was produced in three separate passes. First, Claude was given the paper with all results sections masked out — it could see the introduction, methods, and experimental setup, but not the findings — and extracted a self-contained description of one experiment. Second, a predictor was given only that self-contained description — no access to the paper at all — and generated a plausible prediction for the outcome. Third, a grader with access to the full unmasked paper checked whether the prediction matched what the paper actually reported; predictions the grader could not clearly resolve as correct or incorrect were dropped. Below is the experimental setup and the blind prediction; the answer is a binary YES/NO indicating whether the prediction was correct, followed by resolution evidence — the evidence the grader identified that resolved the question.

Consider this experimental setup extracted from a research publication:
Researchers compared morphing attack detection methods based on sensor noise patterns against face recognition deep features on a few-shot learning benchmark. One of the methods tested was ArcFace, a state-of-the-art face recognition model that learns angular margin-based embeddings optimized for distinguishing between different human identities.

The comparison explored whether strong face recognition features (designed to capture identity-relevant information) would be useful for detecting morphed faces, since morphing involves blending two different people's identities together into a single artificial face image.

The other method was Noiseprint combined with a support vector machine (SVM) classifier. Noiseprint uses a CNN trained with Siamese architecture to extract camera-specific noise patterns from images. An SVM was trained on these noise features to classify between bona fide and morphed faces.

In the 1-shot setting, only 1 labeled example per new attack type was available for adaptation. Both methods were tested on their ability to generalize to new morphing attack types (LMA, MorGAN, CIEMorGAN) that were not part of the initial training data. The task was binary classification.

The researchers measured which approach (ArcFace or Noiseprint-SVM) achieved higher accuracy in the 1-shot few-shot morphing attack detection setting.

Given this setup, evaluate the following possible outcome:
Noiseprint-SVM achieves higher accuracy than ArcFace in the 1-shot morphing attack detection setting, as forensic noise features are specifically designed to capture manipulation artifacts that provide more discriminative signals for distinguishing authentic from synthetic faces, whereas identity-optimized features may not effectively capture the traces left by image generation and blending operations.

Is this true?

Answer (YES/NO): NO